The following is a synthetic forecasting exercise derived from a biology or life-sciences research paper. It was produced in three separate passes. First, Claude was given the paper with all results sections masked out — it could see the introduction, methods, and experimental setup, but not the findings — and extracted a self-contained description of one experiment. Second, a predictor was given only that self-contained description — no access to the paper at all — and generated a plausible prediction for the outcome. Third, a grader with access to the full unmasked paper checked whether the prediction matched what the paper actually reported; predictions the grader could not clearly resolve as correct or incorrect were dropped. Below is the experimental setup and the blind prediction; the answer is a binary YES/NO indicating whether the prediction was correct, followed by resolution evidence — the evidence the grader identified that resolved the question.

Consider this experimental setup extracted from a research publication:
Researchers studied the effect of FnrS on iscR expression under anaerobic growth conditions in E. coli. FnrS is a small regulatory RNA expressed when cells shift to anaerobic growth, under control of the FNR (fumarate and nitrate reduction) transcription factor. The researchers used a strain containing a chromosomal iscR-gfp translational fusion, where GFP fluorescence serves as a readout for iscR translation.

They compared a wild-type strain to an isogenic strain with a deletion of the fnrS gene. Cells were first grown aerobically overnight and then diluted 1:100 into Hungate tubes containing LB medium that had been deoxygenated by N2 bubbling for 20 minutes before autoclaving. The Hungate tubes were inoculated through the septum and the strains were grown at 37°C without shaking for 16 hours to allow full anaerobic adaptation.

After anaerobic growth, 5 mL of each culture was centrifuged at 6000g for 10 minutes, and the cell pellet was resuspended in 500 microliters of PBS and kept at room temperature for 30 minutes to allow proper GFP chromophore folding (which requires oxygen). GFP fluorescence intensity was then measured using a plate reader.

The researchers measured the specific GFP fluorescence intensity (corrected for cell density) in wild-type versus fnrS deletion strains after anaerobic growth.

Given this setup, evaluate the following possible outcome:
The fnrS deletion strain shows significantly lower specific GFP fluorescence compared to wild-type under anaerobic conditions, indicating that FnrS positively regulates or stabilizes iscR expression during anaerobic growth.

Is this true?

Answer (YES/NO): NO